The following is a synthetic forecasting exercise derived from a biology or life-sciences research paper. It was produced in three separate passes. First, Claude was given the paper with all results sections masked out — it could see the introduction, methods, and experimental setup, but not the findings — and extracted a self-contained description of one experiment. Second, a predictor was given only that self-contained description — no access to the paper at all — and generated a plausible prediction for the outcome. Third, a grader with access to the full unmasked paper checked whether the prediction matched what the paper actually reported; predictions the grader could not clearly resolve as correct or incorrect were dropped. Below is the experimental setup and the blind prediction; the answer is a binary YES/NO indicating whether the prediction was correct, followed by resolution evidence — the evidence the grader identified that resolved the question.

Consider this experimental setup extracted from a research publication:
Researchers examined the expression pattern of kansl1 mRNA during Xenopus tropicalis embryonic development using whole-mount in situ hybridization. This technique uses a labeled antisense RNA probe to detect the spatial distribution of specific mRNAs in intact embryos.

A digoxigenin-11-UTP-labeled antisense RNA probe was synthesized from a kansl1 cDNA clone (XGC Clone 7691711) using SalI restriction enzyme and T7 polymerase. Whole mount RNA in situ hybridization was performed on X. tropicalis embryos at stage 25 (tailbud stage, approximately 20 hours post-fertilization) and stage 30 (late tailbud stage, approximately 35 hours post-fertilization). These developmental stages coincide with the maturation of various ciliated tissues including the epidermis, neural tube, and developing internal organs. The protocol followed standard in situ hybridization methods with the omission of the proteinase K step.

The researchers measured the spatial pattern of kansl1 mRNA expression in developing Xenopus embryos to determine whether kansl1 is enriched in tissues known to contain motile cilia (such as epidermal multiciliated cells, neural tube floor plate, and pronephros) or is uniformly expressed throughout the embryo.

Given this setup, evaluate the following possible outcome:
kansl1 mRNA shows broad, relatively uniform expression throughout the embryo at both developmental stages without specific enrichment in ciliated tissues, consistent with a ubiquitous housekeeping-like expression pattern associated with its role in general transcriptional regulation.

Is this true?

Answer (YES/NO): NO